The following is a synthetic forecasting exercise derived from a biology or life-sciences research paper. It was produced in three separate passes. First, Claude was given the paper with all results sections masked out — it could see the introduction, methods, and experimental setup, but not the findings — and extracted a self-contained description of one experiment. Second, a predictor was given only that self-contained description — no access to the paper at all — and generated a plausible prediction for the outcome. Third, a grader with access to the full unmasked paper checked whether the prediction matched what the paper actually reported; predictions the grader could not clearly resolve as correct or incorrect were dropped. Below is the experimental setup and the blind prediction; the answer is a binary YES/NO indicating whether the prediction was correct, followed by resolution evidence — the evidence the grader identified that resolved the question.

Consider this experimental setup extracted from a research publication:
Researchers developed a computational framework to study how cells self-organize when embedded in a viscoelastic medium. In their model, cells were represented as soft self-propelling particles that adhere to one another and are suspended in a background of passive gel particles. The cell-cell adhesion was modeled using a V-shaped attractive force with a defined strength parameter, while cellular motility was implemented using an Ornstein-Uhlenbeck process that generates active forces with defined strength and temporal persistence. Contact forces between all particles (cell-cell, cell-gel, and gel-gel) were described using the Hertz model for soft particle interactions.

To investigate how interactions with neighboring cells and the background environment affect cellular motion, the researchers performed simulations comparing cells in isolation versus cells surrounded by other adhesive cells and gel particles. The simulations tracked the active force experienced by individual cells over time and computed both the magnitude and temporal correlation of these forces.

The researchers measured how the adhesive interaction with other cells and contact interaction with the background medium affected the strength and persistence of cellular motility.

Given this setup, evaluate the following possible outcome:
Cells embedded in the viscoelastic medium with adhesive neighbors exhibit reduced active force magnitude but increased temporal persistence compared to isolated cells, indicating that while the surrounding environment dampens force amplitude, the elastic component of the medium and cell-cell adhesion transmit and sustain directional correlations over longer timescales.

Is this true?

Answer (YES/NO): NO